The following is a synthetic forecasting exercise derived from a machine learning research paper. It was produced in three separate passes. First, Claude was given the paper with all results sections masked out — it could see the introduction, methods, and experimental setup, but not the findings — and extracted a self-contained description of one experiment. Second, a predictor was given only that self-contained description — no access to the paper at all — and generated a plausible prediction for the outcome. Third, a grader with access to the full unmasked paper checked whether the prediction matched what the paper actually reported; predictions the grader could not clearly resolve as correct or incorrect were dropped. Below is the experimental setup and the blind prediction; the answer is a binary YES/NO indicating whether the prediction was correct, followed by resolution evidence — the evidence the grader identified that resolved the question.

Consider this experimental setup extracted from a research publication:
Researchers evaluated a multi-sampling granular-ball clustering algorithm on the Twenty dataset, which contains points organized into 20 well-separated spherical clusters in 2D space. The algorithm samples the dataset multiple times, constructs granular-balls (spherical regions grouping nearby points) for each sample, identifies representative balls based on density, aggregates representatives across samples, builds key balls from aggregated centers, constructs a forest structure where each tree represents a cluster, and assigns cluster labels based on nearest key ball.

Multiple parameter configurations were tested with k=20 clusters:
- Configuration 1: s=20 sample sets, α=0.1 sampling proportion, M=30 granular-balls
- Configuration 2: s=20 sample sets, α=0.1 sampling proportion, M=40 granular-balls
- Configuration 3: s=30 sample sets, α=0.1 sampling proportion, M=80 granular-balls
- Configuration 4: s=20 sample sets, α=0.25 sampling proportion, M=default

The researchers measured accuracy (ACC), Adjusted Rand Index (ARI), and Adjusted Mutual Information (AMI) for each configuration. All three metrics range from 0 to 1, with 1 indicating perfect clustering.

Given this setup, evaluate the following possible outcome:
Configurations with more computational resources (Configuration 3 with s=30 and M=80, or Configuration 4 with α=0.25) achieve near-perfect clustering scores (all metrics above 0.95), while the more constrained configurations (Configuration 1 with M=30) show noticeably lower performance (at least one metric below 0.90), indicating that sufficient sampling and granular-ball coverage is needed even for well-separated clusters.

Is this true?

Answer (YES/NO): NO